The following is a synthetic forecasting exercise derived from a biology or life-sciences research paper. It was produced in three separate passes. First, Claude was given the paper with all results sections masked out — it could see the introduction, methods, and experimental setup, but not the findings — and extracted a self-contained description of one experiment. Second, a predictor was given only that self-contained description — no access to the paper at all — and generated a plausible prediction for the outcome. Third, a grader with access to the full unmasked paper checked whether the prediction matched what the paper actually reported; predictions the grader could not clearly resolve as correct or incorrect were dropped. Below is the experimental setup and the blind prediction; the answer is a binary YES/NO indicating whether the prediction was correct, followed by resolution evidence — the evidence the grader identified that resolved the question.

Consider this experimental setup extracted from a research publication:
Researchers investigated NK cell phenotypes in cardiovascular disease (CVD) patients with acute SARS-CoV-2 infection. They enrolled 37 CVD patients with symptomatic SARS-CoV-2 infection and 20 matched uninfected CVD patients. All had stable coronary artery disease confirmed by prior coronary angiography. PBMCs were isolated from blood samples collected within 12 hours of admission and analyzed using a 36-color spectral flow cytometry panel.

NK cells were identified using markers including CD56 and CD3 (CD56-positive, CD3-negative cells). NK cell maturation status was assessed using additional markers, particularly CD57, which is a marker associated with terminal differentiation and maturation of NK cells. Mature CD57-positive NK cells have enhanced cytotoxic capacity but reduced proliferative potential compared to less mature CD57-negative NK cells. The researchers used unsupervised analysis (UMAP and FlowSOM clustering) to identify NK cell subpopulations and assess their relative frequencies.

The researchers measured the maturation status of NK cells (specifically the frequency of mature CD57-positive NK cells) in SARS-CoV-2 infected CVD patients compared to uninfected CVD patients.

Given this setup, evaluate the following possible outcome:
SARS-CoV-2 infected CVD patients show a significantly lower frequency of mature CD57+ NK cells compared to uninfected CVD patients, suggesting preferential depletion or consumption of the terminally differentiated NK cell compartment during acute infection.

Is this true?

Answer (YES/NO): NO